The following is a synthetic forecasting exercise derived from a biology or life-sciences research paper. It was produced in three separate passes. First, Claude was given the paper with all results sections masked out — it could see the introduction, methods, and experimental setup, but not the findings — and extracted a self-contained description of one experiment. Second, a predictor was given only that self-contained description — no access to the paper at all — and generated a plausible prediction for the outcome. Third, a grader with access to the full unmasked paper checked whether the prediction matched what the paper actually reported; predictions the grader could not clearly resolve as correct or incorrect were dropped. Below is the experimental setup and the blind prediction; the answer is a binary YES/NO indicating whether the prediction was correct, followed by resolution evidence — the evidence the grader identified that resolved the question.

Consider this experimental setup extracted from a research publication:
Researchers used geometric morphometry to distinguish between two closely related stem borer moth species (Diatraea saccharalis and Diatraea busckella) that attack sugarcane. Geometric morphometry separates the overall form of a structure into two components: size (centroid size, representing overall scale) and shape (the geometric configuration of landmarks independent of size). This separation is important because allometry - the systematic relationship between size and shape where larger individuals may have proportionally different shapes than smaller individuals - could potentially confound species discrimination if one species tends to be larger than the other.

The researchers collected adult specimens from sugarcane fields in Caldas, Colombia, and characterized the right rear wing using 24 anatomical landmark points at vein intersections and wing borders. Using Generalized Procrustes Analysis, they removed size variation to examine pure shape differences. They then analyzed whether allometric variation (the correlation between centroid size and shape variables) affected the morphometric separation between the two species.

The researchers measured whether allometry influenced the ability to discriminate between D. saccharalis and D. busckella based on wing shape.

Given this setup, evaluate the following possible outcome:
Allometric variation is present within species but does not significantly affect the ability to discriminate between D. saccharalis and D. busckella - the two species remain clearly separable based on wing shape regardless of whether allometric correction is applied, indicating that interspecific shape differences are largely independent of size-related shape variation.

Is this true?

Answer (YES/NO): YES